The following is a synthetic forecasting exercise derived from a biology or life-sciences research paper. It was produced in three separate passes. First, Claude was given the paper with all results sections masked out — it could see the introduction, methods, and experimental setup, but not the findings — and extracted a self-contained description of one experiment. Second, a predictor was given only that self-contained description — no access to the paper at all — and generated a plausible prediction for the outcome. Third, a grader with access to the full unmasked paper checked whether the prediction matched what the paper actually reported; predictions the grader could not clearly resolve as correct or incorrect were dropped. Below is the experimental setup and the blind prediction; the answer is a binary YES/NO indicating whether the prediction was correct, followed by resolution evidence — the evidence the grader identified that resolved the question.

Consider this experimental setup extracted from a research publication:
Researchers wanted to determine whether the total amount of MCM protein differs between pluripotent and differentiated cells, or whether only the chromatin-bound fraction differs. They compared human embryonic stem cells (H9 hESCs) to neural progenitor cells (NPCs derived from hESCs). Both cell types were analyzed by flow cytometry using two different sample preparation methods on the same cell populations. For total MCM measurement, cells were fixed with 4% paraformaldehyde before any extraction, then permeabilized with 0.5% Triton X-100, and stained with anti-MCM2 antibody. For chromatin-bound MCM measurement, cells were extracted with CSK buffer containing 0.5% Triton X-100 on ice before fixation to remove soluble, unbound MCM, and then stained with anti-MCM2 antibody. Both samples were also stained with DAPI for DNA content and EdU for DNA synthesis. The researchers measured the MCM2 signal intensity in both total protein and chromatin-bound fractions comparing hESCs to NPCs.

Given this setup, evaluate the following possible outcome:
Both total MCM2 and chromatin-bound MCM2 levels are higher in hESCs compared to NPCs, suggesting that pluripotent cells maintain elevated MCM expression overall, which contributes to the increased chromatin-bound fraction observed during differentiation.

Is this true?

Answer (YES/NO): NO